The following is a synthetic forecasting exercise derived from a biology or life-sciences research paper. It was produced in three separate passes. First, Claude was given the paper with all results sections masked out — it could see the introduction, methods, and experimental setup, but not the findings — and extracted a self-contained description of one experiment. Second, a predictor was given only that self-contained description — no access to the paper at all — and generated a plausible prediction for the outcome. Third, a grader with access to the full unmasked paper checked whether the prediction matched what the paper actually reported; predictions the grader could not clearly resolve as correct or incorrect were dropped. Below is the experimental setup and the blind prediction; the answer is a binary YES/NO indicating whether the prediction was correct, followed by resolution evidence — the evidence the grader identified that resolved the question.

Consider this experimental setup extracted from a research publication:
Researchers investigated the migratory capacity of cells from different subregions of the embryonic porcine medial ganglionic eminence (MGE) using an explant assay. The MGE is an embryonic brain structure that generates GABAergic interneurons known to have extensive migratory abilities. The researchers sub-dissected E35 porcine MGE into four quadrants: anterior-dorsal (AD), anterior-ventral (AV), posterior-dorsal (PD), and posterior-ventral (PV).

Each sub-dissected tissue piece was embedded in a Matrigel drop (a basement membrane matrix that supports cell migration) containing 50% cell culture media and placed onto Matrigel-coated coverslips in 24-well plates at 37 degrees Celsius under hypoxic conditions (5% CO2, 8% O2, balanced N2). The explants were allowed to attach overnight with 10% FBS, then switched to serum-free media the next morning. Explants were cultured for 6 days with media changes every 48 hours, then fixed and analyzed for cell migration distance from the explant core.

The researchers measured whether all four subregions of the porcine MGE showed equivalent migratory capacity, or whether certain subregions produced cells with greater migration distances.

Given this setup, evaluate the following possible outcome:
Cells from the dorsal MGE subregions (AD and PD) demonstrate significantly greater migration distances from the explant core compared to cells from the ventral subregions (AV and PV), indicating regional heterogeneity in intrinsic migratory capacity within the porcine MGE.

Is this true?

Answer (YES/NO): NO